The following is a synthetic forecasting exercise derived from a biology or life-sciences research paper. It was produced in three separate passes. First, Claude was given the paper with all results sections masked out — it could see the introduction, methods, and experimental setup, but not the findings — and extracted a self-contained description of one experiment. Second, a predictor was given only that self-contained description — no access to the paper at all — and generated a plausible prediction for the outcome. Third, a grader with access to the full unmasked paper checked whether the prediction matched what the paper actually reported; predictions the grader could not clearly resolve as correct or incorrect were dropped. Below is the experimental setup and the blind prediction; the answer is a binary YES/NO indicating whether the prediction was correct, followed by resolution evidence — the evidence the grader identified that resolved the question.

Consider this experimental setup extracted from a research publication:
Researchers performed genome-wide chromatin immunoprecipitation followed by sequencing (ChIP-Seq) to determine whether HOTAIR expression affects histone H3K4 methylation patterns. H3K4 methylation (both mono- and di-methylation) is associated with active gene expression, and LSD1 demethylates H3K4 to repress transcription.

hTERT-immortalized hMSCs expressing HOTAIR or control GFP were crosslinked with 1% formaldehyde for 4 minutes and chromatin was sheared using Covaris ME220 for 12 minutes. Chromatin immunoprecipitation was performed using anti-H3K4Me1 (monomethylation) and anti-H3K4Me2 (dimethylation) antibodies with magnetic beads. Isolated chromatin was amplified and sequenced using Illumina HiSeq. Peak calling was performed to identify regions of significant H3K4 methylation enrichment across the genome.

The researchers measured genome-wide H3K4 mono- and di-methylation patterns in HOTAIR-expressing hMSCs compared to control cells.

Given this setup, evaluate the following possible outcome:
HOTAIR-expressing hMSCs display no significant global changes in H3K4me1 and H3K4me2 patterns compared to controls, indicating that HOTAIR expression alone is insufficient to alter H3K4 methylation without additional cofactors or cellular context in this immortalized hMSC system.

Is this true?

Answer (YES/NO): NO